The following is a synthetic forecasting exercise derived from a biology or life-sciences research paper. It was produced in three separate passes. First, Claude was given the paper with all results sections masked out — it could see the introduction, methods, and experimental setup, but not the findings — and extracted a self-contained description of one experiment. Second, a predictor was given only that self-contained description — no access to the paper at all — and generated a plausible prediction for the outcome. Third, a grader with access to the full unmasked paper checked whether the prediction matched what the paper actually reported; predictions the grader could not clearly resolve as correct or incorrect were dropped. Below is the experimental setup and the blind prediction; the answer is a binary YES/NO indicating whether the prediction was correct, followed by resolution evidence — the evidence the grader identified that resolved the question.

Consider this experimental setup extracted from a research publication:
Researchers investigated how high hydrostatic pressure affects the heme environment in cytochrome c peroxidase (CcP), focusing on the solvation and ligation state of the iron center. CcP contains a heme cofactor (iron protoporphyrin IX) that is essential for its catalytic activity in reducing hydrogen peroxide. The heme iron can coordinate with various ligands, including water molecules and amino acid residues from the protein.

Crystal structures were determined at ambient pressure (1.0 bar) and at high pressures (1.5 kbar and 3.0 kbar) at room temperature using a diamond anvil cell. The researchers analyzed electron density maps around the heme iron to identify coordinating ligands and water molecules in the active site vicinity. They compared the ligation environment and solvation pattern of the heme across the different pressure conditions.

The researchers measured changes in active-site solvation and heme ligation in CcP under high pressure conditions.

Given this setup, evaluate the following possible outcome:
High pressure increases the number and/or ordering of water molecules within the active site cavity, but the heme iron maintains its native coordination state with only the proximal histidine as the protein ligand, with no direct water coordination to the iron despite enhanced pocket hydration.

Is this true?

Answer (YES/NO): NO